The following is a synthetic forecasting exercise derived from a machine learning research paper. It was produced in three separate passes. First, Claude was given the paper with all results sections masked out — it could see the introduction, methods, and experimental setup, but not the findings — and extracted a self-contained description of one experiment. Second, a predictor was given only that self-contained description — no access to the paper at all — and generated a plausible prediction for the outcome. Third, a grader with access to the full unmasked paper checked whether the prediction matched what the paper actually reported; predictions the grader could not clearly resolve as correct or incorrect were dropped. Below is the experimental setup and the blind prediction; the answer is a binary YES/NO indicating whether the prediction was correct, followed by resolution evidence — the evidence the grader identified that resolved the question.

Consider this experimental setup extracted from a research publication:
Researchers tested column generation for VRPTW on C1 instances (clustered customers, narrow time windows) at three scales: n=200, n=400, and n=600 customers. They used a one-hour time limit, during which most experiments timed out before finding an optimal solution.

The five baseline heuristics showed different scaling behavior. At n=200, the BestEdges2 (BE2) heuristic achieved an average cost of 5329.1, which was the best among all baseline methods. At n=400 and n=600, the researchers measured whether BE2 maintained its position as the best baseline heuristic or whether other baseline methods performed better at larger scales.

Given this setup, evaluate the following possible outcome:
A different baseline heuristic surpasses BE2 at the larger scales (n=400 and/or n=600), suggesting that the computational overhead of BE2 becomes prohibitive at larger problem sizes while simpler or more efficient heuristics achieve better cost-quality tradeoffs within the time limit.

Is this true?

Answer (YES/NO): YES